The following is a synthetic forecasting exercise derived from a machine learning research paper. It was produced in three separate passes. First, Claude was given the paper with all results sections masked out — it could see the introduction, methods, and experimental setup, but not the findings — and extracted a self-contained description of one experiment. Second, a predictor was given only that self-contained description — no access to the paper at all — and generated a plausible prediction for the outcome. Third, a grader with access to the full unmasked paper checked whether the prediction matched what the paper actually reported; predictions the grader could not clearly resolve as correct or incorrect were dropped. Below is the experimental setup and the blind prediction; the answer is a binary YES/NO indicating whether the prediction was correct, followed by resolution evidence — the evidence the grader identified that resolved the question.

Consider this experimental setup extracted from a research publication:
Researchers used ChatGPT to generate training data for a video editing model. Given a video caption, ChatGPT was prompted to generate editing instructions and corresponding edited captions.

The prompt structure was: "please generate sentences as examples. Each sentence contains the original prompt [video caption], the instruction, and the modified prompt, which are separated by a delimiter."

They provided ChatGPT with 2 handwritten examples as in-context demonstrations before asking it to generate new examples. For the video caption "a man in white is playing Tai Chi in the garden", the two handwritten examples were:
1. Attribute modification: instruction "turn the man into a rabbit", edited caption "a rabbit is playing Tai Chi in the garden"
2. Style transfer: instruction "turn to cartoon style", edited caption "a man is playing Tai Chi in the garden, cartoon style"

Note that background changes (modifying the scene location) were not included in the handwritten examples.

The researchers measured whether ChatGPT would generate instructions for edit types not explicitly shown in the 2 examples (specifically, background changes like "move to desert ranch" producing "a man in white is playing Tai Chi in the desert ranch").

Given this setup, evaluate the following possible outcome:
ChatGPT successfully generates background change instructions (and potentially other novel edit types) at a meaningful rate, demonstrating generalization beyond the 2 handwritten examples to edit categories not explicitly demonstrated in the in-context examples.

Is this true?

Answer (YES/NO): YES